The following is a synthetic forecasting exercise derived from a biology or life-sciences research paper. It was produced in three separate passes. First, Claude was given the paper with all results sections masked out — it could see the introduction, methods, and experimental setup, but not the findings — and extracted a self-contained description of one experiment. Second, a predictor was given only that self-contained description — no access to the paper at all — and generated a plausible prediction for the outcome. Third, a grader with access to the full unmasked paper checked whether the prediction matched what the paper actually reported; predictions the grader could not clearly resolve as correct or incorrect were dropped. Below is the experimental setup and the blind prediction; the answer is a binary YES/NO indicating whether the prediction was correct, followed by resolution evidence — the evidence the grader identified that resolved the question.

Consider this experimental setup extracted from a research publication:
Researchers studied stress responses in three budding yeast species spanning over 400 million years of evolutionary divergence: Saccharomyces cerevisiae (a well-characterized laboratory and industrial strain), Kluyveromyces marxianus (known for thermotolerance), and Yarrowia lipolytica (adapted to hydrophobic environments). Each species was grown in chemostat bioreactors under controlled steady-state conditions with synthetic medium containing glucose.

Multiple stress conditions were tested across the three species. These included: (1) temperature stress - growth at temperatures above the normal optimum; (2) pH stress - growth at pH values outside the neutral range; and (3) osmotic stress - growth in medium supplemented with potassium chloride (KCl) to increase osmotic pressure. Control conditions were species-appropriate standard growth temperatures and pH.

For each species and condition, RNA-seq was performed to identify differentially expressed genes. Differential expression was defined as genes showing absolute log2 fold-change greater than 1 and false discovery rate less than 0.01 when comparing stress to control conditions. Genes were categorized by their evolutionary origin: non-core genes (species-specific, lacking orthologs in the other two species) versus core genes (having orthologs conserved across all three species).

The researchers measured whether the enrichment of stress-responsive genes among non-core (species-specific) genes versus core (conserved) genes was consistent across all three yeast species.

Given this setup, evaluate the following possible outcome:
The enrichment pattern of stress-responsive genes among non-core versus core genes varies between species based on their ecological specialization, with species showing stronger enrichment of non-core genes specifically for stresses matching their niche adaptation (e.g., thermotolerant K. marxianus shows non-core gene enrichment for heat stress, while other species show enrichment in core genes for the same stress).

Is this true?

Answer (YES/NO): NO